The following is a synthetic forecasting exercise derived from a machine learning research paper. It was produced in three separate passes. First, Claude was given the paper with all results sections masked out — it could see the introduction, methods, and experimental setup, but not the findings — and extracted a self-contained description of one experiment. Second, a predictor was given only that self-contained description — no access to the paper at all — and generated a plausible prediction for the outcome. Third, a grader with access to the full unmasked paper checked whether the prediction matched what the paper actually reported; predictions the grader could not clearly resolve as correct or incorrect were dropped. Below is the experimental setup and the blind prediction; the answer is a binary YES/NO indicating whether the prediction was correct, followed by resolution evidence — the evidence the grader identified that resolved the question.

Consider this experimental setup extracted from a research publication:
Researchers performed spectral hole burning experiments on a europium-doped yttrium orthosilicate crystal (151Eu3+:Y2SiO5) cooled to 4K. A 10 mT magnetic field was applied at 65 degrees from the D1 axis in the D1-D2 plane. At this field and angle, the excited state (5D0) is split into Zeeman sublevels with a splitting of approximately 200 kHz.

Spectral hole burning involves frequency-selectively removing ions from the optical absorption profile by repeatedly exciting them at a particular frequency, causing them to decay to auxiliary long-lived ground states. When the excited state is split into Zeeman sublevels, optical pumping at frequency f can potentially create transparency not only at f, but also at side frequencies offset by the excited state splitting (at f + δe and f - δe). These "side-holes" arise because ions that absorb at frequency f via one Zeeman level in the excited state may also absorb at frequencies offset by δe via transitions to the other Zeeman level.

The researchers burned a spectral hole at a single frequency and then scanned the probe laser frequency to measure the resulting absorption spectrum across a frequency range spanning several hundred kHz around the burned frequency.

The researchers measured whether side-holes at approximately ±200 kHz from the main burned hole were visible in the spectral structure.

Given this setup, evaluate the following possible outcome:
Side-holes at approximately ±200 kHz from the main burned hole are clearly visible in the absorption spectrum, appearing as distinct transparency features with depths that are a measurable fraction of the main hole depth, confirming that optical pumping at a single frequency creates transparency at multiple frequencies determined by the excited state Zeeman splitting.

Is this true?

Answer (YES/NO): YES